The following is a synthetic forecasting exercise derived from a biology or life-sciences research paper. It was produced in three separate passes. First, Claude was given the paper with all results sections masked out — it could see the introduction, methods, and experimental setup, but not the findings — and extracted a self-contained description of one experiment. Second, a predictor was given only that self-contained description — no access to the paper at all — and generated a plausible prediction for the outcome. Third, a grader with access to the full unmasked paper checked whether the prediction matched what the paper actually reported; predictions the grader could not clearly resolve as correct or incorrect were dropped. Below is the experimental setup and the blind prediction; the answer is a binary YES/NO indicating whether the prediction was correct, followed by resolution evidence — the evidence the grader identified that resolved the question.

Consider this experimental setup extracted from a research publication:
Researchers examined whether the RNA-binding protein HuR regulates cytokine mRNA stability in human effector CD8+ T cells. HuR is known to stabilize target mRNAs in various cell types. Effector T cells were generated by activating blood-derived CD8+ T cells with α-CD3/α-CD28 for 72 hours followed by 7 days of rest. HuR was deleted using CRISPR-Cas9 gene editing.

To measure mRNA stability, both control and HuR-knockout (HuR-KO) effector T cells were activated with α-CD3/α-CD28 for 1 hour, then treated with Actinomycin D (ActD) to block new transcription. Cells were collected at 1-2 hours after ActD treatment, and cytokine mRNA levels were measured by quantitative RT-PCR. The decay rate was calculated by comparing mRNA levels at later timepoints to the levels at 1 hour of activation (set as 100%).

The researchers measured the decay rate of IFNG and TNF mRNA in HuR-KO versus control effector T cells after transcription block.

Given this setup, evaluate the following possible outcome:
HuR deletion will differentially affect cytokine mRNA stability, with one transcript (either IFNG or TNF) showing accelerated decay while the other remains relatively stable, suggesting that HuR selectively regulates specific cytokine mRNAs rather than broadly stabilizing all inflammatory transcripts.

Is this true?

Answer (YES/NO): NO